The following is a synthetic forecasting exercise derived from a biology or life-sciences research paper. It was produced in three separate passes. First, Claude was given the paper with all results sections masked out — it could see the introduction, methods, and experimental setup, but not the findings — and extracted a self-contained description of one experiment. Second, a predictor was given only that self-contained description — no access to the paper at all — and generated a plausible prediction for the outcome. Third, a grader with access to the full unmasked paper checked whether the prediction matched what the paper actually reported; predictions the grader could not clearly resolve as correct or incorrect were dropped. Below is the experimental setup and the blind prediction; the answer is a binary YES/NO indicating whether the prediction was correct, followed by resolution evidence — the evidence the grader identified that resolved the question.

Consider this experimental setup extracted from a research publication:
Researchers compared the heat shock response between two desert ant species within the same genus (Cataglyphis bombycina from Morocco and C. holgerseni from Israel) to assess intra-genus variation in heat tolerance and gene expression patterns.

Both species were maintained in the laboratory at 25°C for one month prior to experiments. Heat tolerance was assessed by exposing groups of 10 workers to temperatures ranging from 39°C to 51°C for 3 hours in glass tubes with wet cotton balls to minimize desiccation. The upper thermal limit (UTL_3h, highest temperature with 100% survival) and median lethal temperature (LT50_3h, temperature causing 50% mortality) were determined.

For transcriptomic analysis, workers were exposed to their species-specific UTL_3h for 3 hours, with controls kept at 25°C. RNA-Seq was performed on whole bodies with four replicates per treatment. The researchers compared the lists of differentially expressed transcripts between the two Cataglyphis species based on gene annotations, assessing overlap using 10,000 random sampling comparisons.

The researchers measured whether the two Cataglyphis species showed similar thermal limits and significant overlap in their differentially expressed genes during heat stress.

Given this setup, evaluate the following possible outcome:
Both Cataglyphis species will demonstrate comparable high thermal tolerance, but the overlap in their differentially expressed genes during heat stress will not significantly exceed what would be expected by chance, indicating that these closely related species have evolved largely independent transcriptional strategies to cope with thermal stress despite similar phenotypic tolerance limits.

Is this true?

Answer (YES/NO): YES